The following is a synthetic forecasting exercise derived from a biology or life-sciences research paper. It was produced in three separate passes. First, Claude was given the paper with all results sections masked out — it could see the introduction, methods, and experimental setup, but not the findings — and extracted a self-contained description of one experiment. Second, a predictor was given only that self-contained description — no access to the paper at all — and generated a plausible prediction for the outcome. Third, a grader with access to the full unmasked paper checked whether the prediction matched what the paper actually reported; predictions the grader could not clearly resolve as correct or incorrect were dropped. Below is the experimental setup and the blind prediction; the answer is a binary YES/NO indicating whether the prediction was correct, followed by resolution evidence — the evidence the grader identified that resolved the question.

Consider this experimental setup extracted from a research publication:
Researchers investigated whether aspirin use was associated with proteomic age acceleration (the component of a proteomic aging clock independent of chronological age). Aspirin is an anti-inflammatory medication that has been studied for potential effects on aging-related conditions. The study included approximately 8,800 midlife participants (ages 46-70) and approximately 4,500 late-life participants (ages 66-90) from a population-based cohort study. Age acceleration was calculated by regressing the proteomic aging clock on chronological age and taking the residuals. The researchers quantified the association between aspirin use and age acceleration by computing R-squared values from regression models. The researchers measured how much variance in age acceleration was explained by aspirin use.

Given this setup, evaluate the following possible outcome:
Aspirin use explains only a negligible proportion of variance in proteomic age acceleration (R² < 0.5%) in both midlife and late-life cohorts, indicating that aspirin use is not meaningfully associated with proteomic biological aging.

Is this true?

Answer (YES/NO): YES